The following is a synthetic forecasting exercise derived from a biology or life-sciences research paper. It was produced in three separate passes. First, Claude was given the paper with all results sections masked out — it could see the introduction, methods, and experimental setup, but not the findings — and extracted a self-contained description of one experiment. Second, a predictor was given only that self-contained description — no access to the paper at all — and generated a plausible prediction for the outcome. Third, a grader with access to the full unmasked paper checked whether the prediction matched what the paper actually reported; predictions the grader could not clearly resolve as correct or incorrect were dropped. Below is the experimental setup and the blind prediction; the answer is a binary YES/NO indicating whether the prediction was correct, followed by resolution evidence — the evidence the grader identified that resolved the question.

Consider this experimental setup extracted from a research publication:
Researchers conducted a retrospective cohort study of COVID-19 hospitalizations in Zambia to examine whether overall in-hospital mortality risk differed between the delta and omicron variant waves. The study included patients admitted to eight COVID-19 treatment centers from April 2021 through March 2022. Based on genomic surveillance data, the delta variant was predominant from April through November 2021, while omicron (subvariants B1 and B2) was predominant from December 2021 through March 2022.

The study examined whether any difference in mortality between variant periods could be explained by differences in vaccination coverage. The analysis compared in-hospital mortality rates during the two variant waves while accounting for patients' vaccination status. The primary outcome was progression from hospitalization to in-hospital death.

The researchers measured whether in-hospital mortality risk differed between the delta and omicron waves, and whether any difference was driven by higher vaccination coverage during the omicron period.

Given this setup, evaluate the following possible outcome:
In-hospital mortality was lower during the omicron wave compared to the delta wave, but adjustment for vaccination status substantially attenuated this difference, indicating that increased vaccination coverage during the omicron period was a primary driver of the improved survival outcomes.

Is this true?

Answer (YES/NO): NO